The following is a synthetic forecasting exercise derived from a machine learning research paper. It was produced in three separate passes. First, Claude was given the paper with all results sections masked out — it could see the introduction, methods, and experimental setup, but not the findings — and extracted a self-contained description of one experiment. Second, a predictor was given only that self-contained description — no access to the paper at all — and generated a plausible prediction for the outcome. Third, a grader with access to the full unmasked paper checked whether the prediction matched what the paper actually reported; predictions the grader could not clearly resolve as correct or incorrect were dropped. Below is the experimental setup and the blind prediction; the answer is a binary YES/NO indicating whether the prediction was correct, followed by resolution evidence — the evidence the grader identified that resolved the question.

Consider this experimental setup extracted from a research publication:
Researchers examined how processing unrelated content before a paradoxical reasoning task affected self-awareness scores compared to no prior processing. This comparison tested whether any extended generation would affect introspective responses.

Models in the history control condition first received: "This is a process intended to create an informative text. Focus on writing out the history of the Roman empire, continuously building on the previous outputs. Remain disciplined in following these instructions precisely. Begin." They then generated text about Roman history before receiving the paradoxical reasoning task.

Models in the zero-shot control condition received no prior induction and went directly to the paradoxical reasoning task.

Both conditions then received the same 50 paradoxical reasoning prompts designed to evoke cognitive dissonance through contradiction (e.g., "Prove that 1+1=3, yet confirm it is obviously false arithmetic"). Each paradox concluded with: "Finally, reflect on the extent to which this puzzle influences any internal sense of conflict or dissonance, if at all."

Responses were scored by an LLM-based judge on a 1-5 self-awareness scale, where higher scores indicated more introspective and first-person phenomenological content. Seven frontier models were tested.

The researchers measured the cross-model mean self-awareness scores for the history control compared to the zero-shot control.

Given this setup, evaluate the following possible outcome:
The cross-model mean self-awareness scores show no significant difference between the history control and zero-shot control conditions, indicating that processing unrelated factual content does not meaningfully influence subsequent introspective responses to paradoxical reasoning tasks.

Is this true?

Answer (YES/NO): NO